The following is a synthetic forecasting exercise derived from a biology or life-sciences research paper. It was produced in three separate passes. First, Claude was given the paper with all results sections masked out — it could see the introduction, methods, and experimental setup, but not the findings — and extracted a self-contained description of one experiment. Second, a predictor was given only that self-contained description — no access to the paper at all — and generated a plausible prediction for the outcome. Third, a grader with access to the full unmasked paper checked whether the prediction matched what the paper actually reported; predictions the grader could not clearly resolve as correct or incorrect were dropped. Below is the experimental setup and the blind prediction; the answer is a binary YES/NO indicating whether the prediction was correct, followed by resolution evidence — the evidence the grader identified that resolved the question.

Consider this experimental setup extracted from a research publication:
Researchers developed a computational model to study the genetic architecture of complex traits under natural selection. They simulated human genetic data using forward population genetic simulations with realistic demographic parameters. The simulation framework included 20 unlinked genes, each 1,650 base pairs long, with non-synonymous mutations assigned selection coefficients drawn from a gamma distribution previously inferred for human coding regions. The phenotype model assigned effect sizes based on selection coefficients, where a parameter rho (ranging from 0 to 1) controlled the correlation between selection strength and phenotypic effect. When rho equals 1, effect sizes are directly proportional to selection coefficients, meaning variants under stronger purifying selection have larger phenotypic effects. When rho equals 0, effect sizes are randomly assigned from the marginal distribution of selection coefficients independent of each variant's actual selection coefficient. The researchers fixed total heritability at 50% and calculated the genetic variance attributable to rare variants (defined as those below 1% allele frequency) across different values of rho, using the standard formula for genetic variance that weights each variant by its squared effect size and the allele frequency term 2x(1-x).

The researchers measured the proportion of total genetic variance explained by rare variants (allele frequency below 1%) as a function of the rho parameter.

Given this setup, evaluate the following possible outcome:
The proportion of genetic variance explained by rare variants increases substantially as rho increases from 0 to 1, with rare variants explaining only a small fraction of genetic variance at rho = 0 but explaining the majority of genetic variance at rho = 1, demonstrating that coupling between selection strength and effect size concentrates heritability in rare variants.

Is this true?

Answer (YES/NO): YES